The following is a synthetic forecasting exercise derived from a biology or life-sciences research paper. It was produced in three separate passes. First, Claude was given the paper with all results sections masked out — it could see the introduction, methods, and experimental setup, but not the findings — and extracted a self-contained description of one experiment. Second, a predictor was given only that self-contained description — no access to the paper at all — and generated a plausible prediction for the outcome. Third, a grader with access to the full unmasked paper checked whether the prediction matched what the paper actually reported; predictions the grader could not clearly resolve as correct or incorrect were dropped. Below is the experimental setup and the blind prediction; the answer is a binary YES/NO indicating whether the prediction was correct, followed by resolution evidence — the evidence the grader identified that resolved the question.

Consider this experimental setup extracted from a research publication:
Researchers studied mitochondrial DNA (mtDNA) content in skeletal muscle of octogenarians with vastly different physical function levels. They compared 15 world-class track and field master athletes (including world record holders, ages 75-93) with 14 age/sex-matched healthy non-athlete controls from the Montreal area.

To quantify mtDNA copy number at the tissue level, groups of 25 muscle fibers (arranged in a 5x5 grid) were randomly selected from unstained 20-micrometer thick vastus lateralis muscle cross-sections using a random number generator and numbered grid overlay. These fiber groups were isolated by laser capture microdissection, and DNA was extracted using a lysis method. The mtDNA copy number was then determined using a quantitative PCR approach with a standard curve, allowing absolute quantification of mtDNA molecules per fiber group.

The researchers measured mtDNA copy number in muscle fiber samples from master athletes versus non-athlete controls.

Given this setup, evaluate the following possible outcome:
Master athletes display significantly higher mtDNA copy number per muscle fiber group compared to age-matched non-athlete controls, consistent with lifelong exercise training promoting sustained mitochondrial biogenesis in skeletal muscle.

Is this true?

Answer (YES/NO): YES